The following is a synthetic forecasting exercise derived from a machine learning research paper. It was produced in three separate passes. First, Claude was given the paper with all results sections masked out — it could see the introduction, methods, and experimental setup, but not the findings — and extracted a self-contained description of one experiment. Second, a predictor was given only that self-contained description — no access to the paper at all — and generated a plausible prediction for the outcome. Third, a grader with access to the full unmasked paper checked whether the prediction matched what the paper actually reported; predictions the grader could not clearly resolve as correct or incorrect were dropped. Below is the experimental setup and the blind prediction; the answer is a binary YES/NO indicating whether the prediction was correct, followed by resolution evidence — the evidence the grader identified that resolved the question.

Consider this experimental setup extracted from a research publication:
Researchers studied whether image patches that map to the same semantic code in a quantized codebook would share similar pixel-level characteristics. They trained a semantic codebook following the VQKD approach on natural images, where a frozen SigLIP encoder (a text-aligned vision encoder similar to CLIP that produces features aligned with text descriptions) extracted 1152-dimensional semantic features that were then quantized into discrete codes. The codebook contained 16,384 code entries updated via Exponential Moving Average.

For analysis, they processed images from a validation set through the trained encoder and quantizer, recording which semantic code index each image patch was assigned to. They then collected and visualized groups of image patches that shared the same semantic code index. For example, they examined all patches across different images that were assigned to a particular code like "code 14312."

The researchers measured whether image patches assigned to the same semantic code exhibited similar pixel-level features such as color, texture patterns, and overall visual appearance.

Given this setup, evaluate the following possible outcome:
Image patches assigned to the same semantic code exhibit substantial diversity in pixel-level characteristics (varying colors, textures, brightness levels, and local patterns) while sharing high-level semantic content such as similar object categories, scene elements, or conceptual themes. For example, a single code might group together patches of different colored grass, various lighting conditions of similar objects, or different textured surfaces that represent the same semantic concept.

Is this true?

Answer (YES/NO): NO